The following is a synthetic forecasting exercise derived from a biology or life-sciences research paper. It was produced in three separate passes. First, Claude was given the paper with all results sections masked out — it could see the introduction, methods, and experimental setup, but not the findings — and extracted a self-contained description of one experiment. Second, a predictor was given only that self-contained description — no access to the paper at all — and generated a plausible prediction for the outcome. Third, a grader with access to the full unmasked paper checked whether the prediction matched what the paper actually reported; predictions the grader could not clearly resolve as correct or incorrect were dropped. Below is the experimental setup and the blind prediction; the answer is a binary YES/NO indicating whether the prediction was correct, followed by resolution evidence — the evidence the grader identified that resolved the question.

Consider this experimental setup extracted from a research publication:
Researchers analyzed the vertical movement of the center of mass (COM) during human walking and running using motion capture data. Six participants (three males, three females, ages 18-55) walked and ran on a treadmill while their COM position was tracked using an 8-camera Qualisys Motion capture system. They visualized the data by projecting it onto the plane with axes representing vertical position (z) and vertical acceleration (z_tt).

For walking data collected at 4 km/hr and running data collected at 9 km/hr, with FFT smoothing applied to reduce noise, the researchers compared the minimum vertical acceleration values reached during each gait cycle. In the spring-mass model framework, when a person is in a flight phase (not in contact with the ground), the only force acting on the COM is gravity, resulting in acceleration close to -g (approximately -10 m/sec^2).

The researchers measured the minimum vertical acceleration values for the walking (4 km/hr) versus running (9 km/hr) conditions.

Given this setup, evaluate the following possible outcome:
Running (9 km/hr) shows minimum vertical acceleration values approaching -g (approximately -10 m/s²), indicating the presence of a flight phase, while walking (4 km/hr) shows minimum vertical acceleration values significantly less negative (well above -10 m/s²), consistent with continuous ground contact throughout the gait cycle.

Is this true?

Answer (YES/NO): YES